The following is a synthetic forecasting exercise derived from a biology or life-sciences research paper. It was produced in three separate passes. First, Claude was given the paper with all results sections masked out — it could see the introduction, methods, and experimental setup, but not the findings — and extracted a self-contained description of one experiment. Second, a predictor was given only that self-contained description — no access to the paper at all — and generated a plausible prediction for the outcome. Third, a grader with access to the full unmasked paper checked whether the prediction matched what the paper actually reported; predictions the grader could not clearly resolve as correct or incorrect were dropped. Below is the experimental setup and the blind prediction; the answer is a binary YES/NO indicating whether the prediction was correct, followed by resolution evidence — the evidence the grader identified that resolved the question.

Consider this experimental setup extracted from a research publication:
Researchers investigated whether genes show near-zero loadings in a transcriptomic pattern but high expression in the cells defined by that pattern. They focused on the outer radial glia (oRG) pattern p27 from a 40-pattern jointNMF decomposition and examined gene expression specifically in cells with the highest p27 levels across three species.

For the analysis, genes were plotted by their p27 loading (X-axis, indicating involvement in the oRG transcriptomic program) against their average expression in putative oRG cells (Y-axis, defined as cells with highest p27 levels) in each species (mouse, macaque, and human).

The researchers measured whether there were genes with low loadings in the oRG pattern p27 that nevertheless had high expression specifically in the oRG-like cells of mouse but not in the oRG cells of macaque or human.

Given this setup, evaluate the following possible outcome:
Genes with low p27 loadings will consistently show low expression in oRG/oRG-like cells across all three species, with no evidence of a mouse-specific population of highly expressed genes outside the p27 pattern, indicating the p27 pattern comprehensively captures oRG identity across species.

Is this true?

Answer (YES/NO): NO